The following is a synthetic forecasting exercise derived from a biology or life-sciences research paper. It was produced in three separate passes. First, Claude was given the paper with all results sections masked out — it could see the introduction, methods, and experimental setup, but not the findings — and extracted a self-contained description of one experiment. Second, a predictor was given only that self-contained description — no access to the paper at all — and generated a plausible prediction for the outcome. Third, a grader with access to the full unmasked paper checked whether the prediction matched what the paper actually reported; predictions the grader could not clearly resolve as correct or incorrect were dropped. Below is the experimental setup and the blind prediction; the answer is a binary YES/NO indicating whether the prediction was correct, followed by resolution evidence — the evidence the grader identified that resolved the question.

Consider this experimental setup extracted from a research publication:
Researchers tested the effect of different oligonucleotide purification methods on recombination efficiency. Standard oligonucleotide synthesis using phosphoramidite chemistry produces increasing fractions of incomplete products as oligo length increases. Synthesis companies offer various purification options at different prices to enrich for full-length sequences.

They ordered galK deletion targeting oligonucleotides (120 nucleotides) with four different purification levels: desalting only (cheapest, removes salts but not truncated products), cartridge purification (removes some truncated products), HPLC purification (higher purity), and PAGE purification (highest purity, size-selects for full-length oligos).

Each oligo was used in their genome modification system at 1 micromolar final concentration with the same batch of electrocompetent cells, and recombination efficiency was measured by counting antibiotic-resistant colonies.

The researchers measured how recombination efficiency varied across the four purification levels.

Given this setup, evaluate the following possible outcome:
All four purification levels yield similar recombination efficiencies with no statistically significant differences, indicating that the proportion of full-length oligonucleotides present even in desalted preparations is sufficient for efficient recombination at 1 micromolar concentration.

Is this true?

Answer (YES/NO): NO